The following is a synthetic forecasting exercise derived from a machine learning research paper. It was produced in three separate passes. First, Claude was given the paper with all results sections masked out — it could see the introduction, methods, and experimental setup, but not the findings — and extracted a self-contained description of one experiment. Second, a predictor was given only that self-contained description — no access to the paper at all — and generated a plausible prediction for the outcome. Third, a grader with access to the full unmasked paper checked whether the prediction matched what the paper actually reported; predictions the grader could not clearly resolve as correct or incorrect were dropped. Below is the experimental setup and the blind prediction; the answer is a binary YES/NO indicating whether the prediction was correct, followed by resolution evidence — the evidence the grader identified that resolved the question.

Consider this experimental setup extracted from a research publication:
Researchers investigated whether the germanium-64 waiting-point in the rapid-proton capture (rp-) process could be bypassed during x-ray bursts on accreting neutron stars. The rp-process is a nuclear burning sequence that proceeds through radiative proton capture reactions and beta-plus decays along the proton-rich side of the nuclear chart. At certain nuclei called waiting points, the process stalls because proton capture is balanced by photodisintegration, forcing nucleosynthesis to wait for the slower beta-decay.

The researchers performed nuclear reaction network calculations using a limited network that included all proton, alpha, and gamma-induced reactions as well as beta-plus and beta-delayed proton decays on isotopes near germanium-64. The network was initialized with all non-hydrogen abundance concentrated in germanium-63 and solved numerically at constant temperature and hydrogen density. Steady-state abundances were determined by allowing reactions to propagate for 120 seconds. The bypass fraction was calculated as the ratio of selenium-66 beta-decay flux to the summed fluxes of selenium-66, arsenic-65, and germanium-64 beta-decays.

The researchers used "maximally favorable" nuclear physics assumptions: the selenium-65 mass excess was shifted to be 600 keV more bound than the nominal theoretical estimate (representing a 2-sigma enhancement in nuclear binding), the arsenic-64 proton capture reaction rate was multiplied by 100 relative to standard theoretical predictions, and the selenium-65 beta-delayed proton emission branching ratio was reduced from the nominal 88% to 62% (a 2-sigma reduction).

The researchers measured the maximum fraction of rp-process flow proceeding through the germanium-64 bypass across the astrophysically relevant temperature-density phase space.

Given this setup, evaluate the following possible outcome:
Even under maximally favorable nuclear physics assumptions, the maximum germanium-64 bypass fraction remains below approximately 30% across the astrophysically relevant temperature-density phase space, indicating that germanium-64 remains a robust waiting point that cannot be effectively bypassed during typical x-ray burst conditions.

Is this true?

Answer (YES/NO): NO